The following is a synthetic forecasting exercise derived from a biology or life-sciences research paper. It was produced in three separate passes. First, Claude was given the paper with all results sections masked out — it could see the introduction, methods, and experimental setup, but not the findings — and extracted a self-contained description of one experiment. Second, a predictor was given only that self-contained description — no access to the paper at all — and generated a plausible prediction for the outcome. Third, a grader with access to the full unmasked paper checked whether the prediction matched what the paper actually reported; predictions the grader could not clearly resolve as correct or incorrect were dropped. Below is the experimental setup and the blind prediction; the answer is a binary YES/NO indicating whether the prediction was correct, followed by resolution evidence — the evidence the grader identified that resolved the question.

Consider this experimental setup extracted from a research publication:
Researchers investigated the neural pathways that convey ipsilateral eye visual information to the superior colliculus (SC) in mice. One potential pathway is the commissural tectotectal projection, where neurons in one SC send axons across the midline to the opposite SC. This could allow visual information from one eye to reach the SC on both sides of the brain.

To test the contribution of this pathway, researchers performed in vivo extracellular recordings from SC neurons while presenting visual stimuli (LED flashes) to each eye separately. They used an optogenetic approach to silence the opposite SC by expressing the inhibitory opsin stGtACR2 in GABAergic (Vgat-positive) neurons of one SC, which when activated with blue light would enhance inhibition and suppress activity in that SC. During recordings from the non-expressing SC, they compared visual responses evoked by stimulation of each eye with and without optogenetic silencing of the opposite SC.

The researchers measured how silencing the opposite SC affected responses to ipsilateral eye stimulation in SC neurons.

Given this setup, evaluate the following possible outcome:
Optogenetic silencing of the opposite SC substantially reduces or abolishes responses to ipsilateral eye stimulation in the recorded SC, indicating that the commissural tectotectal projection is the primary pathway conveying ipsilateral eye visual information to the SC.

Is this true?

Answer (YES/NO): NO